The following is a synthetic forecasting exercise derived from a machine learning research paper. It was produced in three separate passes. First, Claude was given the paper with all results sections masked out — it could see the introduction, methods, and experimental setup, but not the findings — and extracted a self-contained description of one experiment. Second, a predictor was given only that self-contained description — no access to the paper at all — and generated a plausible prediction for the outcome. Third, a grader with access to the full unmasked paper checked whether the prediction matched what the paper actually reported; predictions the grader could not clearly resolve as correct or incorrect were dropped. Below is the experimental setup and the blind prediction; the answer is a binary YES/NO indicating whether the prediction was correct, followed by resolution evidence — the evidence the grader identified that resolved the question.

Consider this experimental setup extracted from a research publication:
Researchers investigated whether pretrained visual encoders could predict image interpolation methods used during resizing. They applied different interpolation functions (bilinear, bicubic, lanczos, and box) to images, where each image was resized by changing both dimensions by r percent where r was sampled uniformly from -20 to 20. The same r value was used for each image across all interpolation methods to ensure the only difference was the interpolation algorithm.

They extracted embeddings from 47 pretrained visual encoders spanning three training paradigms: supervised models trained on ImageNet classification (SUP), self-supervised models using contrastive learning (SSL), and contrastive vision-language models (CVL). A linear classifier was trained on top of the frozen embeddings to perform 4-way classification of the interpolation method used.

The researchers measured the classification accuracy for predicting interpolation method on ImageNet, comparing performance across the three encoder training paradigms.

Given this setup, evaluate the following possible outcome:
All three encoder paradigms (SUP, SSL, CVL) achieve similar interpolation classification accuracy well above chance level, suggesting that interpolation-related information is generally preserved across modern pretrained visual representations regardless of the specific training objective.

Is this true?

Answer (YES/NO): NO